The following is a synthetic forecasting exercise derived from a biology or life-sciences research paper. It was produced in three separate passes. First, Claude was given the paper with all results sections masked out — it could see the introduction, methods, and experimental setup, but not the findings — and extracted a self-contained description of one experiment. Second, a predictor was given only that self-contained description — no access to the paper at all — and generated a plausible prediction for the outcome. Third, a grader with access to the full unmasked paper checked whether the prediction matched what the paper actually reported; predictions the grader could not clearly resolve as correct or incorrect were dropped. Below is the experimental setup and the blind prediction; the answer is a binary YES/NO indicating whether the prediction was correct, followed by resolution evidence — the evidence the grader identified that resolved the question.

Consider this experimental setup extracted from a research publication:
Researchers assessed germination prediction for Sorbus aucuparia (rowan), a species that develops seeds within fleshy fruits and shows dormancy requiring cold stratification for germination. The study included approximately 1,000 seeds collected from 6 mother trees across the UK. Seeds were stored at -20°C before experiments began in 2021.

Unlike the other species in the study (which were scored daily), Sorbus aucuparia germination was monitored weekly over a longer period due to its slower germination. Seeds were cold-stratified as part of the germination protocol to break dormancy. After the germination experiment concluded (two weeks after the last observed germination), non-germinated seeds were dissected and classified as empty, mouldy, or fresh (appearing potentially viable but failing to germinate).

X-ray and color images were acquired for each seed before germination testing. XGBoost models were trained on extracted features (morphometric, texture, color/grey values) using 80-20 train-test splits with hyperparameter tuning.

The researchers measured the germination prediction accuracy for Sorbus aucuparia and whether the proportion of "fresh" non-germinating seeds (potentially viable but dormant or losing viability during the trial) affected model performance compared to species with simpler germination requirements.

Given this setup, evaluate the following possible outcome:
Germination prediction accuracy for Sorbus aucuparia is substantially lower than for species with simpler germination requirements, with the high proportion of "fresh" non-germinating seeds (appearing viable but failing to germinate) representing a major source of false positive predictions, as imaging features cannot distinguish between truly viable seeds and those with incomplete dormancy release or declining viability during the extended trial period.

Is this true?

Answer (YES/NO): NO